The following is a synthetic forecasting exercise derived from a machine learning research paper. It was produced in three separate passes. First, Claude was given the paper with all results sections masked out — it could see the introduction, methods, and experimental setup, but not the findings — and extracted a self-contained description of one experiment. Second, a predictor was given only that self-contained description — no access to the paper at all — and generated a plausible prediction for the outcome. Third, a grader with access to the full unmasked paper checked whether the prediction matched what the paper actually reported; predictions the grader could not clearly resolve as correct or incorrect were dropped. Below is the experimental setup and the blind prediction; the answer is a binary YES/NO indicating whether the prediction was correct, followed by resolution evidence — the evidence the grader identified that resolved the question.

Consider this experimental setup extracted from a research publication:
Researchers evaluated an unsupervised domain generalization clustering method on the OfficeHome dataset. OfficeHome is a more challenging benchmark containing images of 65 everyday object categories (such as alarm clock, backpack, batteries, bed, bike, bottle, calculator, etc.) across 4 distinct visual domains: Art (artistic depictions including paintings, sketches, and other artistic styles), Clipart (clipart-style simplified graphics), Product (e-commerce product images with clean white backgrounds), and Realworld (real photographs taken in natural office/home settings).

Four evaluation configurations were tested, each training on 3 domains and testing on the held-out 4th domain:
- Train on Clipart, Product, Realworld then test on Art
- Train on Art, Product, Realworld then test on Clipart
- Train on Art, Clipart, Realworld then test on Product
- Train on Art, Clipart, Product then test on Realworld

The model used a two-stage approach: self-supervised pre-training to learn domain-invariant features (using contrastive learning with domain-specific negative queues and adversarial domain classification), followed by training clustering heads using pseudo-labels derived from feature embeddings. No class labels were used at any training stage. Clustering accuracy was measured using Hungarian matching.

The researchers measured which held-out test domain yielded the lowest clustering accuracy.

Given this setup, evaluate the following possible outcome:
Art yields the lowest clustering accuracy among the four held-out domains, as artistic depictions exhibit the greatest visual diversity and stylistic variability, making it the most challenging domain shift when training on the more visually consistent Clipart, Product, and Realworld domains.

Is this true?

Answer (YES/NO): YES